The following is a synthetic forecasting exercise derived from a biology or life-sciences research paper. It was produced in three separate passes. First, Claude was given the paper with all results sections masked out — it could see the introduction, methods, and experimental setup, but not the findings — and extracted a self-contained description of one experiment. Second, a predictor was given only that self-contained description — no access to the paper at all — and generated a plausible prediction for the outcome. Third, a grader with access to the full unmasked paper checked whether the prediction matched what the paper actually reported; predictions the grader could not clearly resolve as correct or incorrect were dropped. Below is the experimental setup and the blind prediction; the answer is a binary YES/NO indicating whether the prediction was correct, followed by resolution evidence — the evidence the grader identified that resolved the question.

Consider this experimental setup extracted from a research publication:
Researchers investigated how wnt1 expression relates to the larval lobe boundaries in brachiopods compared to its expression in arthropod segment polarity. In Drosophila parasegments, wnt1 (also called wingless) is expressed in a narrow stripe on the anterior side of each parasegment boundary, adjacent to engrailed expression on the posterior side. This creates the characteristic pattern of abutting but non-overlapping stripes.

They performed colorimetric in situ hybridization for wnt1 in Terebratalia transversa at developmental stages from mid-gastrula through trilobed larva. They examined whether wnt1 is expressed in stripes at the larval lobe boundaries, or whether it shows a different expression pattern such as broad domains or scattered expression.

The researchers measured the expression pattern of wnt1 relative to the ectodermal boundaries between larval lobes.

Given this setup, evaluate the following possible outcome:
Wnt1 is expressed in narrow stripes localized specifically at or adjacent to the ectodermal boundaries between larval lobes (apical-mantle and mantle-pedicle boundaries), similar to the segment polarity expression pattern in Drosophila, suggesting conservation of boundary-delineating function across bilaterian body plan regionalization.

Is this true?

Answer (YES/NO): NO